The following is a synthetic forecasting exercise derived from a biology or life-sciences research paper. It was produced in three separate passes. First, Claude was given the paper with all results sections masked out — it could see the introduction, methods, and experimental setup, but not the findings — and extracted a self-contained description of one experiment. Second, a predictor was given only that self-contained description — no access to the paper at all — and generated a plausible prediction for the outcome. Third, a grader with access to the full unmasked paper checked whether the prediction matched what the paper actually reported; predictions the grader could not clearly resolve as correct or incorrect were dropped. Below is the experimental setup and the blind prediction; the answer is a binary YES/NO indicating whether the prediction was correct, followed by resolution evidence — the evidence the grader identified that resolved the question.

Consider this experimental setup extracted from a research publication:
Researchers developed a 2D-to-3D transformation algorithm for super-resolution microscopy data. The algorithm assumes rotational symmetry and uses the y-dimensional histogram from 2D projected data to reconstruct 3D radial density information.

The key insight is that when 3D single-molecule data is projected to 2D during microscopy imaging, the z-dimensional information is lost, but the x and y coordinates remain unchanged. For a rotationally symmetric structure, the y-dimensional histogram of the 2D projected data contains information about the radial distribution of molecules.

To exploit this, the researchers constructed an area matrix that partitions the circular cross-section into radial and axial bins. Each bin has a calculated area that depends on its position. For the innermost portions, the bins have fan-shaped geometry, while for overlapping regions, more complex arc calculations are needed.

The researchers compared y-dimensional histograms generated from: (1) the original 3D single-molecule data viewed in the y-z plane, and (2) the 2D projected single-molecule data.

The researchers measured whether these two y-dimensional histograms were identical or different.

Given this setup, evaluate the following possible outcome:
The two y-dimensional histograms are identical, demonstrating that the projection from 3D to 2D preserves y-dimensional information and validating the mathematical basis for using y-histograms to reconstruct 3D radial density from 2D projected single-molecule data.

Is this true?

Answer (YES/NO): YES